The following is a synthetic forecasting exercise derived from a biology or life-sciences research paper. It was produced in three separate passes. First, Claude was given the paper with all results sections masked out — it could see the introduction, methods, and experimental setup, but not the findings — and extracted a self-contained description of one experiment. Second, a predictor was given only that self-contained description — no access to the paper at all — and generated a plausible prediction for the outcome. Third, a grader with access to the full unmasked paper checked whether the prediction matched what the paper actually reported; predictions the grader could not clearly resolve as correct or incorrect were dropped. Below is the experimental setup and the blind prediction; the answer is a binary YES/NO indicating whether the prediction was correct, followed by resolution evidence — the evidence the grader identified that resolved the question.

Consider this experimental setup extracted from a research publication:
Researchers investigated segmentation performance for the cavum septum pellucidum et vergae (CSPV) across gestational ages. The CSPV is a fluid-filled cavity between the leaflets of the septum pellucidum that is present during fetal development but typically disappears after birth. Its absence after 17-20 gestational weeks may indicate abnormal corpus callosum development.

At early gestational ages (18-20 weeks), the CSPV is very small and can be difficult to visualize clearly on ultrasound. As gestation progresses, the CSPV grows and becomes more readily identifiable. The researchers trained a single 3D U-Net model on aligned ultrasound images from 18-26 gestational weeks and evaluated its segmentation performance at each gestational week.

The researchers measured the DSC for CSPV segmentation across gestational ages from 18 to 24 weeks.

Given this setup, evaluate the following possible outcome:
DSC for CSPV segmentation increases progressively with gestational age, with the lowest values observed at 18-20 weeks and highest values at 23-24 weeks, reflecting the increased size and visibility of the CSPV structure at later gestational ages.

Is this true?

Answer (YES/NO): YES